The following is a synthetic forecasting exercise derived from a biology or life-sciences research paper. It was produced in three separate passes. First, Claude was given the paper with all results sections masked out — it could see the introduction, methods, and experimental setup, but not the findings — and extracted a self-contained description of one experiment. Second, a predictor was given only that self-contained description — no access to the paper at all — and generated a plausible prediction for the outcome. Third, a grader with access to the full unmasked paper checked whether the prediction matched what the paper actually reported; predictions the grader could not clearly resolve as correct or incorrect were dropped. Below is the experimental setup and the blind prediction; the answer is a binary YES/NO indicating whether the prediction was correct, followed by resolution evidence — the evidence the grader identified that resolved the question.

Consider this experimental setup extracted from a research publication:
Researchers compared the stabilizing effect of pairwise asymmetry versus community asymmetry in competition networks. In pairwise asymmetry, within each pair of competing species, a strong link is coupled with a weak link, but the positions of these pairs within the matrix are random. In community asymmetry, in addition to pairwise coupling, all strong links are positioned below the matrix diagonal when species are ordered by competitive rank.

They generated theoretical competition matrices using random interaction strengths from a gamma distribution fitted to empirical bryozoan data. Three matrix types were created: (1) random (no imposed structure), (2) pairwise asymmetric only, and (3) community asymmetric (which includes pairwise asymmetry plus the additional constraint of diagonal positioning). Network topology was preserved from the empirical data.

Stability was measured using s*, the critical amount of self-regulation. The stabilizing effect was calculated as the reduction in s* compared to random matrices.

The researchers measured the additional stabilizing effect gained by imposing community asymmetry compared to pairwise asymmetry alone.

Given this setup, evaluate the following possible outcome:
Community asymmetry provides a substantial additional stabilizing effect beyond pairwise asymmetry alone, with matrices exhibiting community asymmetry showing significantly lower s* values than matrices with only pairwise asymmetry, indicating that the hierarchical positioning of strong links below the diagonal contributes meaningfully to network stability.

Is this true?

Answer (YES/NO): YES